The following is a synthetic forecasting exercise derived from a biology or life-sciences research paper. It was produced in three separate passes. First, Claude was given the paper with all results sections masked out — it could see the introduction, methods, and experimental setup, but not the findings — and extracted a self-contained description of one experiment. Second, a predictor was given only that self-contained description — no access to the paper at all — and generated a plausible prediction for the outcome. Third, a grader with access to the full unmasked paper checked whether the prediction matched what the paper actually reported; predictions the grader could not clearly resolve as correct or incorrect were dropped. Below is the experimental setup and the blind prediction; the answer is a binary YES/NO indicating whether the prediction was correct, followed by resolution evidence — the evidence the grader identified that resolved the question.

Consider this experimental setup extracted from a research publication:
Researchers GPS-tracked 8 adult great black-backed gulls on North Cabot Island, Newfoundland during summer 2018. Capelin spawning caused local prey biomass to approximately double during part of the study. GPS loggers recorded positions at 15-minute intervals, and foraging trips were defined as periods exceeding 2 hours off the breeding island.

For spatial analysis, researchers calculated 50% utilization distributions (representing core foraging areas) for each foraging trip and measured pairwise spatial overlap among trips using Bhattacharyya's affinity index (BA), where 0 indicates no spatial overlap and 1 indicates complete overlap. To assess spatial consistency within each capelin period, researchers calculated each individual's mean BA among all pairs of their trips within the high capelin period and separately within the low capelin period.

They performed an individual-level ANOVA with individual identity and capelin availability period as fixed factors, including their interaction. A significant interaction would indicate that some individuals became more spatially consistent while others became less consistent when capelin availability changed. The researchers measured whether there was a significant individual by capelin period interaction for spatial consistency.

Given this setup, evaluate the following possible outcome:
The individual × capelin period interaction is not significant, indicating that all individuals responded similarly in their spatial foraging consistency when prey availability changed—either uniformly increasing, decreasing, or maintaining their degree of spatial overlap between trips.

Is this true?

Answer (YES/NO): NO